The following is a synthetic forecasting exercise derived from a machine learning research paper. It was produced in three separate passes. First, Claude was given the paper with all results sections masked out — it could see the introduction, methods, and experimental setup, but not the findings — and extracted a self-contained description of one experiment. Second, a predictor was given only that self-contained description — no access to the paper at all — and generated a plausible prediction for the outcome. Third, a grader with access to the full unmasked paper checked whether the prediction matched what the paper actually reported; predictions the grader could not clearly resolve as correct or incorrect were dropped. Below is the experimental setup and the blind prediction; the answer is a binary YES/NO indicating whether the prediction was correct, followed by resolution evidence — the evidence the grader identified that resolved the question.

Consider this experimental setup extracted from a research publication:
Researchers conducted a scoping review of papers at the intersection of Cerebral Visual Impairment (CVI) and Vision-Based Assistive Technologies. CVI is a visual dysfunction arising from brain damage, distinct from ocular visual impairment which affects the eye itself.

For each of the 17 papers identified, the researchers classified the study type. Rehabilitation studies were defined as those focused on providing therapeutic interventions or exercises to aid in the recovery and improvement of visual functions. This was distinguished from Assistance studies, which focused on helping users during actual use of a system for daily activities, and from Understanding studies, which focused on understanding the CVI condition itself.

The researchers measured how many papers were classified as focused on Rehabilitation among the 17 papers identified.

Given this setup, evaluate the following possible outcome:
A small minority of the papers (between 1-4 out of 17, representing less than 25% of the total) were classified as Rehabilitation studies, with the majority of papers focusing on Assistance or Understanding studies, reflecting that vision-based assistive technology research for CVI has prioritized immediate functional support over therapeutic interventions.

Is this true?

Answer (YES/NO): YES